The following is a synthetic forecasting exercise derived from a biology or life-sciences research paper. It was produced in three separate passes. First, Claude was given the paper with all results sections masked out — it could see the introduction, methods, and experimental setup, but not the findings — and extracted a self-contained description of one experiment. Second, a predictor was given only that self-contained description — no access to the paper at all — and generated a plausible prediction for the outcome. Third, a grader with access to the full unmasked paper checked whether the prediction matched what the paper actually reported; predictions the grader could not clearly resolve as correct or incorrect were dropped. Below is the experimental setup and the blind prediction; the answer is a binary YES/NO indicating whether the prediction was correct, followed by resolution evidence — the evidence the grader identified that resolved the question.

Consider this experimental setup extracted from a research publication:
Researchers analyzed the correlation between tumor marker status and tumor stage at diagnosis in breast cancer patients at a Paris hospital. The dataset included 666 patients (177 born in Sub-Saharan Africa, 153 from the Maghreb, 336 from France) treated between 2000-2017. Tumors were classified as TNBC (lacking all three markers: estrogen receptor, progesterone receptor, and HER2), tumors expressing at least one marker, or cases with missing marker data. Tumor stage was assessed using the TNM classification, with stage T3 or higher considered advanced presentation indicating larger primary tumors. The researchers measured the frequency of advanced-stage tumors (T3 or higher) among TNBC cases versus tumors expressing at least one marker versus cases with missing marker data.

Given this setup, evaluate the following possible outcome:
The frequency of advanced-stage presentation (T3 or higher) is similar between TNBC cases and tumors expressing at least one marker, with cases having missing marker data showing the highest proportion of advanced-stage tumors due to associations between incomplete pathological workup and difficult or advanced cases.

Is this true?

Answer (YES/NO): NO